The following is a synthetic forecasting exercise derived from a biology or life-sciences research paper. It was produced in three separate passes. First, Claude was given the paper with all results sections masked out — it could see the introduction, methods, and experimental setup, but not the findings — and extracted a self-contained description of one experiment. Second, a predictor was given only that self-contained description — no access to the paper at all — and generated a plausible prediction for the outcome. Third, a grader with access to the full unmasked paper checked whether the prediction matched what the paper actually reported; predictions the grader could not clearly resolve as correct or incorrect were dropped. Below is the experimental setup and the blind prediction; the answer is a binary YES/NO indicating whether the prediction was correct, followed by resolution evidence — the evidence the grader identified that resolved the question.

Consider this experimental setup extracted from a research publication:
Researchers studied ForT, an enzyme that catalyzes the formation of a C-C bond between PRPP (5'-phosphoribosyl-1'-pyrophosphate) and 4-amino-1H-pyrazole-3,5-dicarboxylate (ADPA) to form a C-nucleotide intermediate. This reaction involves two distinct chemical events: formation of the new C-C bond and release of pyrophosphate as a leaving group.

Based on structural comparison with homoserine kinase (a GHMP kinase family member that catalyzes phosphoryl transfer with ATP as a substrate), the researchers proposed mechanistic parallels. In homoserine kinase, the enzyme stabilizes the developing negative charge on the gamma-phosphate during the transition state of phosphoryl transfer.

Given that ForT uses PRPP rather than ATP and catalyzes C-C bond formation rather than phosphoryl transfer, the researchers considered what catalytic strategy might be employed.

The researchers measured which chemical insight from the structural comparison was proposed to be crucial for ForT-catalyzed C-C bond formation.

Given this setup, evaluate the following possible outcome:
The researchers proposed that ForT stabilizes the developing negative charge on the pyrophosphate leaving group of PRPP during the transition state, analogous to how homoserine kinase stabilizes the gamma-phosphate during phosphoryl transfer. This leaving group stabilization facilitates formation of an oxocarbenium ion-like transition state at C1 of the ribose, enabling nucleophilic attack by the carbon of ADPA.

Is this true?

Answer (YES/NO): YES